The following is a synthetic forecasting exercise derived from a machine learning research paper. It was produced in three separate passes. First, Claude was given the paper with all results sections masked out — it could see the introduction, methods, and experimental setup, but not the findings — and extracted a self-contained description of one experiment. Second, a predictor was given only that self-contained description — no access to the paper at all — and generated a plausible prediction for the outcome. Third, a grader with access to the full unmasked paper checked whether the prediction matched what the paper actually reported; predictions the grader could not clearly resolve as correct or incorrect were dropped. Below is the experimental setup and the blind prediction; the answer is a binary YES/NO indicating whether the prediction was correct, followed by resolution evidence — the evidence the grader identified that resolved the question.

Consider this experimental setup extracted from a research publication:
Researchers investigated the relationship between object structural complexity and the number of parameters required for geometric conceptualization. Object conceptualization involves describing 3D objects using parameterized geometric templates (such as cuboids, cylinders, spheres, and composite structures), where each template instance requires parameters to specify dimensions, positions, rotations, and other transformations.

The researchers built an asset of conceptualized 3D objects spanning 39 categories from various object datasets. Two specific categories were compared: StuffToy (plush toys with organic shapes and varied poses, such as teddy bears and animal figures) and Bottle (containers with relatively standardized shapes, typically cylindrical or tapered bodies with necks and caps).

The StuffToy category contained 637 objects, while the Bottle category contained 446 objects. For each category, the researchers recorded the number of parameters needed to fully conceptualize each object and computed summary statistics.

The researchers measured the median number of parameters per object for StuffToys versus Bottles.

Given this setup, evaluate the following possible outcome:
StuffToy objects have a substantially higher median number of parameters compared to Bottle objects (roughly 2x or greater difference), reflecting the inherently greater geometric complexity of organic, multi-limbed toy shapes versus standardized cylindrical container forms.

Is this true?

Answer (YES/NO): YES